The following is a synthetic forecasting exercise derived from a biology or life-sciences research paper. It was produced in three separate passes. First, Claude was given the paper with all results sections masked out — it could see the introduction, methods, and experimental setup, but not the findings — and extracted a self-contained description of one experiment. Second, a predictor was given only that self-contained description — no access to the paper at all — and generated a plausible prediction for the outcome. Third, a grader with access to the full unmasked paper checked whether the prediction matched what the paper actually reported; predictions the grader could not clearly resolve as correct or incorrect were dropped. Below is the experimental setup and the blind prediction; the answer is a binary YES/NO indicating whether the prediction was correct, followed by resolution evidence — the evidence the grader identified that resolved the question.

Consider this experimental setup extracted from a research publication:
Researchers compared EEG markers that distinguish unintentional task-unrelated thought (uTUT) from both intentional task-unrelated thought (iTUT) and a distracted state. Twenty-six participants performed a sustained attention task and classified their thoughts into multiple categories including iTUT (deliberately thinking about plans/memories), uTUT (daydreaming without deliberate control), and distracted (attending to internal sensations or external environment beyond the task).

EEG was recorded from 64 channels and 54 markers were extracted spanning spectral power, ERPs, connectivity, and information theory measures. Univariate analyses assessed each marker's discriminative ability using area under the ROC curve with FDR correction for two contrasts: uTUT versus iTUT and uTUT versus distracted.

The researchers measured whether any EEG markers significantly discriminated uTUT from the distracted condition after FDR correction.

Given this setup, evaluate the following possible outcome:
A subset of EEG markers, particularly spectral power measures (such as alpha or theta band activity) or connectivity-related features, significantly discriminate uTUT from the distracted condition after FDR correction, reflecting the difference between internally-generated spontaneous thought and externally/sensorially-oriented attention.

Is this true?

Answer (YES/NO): NO